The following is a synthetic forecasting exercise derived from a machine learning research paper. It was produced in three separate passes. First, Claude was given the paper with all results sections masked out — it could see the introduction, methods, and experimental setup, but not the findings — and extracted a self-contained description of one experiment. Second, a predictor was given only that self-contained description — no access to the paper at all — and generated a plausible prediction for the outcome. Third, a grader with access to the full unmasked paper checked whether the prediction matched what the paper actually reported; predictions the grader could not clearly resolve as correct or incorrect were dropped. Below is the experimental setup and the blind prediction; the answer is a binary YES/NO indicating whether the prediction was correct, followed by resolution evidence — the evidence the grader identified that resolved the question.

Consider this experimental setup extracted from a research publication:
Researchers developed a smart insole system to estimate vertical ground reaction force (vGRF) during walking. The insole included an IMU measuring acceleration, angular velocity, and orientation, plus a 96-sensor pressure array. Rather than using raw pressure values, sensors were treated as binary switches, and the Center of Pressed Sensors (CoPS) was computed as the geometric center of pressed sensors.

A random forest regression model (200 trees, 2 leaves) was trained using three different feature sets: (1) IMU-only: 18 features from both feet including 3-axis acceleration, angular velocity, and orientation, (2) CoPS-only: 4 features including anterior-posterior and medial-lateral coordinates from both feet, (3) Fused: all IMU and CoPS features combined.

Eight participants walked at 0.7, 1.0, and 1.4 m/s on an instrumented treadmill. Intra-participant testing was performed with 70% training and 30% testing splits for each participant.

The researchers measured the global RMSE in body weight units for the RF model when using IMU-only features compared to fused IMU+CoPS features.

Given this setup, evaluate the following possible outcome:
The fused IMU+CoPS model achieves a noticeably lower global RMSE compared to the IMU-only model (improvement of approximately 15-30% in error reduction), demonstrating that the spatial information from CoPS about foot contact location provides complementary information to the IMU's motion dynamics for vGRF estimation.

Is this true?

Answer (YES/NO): NO